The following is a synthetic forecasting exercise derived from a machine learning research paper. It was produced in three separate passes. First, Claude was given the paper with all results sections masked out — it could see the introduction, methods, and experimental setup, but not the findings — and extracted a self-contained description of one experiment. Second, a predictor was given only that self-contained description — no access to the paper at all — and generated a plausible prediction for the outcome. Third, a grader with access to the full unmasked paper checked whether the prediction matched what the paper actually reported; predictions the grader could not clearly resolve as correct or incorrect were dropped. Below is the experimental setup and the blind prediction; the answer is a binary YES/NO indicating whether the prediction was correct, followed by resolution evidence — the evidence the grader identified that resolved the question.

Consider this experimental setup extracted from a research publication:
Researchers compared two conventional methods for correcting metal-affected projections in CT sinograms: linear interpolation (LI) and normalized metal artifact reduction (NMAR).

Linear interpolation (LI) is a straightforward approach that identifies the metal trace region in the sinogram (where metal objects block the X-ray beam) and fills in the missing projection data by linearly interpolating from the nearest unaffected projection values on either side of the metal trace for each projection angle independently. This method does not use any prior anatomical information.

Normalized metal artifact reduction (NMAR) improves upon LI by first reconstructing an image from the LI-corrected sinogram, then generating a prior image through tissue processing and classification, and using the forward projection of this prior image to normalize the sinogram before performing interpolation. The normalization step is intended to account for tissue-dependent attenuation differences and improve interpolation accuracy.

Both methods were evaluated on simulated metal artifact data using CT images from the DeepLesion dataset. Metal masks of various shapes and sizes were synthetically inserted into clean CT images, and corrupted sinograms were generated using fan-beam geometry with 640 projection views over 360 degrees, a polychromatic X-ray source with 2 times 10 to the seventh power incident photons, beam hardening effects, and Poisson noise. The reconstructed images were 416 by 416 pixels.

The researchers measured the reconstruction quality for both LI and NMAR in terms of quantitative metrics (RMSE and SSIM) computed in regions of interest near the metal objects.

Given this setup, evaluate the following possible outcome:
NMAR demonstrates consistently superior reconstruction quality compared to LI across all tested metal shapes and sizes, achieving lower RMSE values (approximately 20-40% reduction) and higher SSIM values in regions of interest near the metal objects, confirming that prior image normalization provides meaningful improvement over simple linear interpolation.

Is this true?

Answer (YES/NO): NO